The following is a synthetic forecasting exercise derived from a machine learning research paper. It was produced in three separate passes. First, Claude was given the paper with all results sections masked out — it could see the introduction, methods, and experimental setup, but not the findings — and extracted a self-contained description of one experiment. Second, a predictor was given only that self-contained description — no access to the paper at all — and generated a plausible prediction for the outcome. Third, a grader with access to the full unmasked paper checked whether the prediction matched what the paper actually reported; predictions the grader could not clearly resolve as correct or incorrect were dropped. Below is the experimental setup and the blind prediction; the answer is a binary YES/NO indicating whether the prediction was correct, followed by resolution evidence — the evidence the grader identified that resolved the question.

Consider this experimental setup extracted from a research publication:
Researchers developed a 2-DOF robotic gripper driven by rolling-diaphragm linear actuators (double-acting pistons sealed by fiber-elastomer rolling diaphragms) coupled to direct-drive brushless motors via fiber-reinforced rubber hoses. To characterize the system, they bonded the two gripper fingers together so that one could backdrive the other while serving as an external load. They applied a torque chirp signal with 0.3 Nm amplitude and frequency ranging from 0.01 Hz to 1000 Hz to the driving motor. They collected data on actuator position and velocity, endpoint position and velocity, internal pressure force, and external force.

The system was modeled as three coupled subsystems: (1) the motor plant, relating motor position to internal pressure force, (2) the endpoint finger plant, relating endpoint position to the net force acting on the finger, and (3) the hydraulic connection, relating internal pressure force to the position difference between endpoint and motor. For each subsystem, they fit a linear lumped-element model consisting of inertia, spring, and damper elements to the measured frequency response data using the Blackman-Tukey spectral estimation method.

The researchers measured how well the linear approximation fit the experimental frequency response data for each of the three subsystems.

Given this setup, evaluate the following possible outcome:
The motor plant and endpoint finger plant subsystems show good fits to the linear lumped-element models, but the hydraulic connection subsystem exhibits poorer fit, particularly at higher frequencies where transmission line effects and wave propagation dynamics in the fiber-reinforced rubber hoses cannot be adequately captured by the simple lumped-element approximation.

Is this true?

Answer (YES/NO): NO